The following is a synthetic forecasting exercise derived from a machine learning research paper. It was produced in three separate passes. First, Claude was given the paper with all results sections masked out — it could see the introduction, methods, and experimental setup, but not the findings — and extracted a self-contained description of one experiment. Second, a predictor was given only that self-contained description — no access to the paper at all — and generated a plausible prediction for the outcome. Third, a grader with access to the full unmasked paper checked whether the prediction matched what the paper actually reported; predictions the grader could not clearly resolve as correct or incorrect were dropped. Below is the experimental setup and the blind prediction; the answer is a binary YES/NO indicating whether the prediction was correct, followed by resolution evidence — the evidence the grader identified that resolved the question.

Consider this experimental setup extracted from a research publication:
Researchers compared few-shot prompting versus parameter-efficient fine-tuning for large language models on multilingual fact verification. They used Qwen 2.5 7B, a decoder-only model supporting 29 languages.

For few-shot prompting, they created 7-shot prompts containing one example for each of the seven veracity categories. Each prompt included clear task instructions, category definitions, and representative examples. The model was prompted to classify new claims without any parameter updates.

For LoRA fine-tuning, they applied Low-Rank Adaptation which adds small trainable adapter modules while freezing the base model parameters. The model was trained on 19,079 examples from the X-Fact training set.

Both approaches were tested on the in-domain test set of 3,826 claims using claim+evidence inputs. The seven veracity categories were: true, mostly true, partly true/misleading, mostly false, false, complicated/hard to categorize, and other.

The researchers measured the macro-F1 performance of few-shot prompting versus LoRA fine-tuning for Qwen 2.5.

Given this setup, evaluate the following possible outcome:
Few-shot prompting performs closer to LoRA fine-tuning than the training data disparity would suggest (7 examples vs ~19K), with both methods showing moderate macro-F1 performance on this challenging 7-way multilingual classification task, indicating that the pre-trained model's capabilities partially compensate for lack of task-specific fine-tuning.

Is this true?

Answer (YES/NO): NO